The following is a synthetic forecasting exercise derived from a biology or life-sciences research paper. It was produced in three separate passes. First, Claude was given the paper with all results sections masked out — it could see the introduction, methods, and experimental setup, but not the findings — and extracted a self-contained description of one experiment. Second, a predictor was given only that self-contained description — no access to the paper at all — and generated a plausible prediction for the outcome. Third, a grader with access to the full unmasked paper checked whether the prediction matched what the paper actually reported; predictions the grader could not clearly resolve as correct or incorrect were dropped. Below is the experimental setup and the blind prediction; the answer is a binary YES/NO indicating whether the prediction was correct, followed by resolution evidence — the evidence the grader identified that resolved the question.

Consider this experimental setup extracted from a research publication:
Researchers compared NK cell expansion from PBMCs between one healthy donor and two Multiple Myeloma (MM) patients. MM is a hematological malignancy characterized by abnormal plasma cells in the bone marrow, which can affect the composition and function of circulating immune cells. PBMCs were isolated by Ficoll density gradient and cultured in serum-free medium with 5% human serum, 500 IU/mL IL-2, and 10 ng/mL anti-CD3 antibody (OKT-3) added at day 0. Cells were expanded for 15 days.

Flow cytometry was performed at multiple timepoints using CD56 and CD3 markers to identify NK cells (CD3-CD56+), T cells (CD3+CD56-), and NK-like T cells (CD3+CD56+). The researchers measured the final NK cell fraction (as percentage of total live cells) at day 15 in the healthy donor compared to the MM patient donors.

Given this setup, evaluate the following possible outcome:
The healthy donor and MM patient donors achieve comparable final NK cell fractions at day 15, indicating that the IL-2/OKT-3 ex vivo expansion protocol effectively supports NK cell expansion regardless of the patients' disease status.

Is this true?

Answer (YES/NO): NO